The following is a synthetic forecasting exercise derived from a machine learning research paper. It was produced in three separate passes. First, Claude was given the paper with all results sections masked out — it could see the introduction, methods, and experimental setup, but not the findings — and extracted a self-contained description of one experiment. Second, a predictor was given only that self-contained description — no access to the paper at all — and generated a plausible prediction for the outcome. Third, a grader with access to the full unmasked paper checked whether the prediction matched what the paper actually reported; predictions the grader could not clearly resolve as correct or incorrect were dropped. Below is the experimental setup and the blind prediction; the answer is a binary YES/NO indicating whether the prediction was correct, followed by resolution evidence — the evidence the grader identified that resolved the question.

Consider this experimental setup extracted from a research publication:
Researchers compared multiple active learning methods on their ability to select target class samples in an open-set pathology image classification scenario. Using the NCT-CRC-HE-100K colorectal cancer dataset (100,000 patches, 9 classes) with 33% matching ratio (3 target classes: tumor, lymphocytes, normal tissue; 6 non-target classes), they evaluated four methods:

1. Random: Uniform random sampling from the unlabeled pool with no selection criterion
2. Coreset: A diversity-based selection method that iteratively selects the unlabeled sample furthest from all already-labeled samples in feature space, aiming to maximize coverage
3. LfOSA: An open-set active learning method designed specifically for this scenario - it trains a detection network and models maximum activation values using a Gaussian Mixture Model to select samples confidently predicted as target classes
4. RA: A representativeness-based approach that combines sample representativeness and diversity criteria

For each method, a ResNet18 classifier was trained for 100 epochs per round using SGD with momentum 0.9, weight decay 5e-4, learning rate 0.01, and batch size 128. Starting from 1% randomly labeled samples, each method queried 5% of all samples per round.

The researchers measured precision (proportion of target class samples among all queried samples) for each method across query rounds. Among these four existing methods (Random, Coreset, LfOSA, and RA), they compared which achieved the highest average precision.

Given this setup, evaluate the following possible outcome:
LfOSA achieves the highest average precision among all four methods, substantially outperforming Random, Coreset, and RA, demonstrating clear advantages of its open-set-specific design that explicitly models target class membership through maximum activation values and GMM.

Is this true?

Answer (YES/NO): NO